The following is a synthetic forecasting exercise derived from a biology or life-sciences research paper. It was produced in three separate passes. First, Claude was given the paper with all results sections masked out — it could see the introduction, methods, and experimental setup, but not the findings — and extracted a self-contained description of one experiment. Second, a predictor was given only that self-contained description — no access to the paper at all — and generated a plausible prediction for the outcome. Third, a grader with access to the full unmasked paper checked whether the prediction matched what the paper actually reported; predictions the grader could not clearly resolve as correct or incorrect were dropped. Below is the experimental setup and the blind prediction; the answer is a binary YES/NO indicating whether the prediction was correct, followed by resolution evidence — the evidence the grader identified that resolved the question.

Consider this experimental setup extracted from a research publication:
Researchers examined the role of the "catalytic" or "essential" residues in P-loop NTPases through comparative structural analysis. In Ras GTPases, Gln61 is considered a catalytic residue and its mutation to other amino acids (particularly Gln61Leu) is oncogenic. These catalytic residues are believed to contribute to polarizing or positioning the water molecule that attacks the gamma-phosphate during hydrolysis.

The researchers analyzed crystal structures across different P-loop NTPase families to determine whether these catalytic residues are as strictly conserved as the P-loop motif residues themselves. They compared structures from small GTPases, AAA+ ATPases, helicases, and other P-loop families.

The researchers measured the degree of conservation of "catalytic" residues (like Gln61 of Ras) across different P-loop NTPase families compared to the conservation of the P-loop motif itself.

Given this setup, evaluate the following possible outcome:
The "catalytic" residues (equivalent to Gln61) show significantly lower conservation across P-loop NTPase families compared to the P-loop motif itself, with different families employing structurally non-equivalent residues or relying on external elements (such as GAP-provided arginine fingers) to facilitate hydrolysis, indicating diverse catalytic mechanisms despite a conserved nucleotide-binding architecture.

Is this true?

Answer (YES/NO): YES